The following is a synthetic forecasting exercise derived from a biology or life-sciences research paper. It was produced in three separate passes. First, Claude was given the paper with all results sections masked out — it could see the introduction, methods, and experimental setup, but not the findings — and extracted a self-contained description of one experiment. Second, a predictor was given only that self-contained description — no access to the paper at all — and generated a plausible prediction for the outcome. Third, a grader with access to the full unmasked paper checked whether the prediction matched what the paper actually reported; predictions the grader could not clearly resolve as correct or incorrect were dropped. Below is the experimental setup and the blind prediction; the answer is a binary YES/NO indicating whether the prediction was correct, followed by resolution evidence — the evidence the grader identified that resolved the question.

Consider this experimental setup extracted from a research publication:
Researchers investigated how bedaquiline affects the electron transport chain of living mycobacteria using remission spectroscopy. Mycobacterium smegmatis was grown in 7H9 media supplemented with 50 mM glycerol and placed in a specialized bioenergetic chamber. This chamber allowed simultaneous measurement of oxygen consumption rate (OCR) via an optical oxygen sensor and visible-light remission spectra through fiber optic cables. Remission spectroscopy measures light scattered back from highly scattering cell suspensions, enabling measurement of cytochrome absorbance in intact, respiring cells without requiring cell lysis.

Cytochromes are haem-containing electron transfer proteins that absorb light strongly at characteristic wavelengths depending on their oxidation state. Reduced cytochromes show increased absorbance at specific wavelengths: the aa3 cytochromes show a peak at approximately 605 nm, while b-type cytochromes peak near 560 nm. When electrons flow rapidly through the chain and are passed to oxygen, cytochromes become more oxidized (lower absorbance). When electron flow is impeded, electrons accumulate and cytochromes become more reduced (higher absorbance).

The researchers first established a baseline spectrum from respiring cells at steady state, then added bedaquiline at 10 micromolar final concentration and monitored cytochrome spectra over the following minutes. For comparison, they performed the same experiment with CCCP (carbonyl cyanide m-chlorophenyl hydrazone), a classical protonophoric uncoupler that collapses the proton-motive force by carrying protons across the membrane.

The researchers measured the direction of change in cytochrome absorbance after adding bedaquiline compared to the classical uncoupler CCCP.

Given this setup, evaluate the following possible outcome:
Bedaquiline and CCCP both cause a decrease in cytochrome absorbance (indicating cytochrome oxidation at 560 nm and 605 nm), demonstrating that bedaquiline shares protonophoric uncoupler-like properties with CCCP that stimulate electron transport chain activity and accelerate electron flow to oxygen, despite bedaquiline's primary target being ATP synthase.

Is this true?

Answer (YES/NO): NO